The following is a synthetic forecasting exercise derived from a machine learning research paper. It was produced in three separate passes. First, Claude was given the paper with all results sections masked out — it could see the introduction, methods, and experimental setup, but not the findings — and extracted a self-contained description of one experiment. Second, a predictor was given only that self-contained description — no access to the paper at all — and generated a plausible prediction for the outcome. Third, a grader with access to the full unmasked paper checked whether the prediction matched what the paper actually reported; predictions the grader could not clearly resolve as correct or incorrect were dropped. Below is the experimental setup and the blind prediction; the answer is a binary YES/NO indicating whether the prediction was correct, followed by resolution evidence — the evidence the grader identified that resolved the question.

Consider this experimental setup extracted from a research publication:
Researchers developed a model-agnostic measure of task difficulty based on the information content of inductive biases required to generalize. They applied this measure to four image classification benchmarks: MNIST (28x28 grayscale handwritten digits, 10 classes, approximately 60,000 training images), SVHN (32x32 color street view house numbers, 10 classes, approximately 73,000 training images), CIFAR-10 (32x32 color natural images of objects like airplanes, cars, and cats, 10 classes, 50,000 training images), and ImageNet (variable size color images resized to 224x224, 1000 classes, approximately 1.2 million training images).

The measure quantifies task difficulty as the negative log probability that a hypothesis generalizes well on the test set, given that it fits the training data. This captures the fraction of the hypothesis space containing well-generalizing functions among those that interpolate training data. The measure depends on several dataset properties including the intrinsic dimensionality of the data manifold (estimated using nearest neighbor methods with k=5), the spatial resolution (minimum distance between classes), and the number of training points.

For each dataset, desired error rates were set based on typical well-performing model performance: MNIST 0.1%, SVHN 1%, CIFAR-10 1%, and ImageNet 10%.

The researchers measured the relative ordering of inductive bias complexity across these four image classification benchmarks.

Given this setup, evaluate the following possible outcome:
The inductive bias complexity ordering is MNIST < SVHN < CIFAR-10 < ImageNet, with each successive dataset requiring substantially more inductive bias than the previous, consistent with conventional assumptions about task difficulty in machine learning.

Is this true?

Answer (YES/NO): YES